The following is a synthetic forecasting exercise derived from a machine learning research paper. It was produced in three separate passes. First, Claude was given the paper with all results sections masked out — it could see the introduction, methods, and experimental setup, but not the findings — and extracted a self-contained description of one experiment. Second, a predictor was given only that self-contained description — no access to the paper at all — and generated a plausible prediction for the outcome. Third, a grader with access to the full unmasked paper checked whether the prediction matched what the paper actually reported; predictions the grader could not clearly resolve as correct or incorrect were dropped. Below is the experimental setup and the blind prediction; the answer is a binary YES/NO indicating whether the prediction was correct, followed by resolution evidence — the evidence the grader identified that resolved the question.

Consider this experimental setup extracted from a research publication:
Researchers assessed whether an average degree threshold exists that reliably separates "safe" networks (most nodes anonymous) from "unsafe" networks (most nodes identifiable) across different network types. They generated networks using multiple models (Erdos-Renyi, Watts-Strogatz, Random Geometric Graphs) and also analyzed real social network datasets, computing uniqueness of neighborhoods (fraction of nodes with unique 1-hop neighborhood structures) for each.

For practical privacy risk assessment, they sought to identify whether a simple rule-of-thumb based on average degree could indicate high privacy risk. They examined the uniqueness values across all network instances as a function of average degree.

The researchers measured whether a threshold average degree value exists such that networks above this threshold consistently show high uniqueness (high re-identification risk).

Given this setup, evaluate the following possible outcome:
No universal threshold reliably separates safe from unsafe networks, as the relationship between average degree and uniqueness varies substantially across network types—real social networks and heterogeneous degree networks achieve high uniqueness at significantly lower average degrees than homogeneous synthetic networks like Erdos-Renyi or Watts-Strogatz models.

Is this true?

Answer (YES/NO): NO